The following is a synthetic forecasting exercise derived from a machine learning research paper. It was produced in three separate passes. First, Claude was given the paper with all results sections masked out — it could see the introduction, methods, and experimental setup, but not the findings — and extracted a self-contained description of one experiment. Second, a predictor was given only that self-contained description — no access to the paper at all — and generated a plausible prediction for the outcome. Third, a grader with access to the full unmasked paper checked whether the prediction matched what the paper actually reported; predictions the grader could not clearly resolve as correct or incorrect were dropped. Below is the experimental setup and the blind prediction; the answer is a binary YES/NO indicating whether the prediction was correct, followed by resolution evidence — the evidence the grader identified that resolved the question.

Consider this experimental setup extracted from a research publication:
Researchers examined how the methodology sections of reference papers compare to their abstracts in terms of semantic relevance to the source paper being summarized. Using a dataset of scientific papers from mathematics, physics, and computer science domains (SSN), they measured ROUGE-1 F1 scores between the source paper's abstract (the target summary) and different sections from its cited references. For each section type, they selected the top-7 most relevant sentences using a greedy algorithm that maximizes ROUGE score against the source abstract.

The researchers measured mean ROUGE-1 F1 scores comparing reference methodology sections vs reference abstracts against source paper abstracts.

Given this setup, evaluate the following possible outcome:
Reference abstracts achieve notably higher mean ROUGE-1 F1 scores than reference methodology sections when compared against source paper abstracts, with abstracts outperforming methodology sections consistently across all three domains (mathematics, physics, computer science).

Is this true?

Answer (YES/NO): NO